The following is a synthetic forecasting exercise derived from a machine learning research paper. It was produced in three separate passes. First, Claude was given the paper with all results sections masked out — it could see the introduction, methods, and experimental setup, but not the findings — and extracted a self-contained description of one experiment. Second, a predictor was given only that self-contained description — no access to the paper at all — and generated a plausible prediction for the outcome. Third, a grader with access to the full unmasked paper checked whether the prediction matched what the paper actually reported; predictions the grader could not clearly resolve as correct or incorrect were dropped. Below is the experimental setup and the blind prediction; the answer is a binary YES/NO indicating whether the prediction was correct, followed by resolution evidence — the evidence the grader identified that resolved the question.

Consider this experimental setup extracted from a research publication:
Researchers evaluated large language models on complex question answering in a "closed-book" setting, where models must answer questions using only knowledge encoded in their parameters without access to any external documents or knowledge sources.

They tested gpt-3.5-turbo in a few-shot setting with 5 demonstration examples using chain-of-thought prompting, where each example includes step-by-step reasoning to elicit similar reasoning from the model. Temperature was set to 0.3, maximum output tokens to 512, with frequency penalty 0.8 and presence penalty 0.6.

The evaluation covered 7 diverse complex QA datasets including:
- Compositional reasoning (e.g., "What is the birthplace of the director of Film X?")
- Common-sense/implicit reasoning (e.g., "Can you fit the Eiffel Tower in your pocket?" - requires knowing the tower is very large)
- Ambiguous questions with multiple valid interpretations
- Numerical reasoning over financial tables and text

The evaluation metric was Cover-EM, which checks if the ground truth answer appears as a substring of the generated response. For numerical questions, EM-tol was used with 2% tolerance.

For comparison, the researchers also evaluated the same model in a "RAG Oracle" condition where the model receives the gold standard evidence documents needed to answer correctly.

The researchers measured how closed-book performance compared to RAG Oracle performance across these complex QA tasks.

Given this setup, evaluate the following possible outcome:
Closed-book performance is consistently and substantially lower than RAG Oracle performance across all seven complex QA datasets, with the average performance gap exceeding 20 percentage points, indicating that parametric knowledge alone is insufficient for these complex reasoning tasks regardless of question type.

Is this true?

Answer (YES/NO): NO